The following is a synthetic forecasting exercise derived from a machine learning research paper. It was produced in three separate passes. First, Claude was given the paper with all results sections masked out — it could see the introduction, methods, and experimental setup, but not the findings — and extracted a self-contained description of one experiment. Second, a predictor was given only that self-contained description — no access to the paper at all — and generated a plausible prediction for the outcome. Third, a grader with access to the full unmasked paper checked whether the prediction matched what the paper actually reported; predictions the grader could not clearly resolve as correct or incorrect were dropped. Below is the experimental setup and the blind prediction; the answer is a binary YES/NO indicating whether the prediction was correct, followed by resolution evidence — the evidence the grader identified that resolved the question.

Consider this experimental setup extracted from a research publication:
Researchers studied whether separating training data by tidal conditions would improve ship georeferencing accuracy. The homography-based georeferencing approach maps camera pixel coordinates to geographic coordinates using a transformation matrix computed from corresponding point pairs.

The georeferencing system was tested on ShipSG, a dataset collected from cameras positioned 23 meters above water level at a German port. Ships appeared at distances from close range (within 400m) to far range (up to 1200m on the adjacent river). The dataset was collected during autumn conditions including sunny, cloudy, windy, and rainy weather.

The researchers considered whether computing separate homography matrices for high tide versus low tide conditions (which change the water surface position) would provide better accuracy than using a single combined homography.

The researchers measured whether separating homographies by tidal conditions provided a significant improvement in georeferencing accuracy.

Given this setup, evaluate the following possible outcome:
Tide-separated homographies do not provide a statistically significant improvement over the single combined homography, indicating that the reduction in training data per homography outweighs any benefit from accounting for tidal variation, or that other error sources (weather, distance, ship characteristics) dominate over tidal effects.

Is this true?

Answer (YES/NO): YES